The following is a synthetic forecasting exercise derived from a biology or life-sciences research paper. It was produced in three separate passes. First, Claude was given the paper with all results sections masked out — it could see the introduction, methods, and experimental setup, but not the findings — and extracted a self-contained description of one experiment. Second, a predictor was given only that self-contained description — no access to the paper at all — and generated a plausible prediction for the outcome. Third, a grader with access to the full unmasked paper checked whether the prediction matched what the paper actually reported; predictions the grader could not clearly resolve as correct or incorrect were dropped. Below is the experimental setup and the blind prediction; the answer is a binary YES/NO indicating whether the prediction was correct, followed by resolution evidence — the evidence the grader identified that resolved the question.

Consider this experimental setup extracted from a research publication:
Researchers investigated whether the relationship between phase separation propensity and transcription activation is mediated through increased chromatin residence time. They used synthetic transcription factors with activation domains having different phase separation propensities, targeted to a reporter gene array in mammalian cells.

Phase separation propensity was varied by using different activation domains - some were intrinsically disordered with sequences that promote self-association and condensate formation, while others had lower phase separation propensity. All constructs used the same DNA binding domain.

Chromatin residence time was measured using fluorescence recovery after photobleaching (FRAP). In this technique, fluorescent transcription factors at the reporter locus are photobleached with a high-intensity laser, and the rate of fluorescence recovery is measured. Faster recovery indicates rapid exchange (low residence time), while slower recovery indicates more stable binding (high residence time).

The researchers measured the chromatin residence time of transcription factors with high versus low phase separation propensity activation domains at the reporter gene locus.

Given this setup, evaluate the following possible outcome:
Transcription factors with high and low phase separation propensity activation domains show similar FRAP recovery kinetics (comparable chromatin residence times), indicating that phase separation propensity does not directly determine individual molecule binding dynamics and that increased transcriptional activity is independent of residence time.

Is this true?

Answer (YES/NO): NO